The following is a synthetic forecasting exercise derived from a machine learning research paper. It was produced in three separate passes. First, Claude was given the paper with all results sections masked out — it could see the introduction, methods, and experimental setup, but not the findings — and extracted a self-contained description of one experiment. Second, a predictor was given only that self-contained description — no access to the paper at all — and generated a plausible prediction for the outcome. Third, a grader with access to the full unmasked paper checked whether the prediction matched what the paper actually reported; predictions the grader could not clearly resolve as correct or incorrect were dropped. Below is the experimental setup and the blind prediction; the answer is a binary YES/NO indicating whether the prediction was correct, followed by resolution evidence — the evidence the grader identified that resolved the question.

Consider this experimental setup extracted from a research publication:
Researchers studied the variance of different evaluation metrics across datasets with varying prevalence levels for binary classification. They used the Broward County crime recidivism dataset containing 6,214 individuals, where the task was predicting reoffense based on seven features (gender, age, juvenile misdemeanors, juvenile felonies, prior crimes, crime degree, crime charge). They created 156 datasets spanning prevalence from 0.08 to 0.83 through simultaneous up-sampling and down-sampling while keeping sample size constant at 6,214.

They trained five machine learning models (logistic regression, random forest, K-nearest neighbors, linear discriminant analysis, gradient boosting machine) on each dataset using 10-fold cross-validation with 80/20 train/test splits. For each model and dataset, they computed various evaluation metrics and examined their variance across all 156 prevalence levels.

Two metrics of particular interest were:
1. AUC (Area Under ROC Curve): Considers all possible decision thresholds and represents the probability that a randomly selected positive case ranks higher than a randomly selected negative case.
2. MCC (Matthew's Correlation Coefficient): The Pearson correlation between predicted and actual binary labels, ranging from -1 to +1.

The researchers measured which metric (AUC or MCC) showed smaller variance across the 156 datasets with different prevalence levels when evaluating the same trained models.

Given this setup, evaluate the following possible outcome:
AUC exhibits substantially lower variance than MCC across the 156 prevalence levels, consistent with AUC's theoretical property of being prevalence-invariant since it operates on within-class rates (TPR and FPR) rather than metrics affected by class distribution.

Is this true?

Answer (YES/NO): YES